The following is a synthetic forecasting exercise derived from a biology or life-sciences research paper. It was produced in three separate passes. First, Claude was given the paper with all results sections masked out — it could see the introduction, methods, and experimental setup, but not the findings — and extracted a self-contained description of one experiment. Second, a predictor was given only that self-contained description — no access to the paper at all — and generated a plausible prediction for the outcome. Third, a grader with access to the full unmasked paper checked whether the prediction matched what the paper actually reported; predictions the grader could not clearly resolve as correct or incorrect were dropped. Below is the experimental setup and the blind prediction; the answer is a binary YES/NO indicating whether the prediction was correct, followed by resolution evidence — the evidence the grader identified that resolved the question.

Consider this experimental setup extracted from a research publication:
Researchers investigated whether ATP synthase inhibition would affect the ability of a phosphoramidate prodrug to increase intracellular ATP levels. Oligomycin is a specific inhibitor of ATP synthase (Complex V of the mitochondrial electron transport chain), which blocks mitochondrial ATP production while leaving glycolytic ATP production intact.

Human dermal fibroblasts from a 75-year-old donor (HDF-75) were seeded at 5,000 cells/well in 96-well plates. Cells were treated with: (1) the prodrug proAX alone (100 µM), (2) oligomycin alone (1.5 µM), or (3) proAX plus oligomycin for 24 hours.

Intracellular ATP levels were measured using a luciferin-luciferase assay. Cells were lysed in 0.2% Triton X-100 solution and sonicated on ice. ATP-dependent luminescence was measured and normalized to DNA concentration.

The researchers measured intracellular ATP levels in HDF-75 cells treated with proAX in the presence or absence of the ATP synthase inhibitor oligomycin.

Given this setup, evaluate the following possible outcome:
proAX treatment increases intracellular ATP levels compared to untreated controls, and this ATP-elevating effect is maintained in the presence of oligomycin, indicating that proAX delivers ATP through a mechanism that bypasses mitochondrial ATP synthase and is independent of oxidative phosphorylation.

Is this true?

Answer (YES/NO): NO